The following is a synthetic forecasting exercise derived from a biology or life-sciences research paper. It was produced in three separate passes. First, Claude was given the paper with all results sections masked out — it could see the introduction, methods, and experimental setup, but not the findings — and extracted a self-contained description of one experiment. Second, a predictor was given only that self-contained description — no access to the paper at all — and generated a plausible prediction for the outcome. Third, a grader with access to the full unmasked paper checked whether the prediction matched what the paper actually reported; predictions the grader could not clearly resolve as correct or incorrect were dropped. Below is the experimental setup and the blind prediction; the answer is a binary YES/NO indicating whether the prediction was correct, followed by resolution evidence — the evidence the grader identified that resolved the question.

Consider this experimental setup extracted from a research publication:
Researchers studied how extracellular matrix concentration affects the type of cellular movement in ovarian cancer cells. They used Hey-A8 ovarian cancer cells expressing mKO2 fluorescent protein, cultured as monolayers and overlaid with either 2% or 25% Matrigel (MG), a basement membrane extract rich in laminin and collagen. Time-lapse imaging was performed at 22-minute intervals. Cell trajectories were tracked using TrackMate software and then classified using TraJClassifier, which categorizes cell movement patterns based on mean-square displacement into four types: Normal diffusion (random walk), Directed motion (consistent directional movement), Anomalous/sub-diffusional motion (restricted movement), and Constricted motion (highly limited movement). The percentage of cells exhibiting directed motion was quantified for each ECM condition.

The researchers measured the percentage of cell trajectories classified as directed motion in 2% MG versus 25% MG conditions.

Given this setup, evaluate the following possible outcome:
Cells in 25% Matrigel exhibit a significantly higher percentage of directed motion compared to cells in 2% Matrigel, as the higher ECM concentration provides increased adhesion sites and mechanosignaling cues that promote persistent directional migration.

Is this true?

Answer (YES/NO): NO